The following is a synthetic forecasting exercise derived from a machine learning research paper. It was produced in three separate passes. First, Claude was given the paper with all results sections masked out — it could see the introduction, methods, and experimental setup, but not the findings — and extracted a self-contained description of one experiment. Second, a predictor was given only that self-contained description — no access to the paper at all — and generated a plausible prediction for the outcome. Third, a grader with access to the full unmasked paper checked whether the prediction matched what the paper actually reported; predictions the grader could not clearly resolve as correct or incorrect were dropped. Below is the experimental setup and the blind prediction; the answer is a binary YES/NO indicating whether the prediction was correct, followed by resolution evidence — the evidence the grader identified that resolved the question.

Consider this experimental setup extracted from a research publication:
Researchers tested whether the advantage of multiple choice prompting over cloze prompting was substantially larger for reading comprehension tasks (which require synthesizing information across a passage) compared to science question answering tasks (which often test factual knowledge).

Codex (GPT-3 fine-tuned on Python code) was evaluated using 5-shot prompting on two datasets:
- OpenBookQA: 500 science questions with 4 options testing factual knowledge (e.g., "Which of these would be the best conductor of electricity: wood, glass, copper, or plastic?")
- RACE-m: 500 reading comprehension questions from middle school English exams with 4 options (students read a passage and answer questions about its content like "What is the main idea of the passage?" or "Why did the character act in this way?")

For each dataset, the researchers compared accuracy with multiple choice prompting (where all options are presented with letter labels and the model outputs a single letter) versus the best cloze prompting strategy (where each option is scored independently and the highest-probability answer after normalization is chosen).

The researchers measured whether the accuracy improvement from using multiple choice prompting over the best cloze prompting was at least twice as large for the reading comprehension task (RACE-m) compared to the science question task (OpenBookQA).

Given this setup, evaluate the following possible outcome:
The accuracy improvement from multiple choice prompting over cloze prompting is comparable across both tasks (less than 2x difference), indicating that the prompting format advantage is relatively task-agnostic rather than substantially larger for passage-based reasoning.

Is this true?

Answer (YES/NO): YES